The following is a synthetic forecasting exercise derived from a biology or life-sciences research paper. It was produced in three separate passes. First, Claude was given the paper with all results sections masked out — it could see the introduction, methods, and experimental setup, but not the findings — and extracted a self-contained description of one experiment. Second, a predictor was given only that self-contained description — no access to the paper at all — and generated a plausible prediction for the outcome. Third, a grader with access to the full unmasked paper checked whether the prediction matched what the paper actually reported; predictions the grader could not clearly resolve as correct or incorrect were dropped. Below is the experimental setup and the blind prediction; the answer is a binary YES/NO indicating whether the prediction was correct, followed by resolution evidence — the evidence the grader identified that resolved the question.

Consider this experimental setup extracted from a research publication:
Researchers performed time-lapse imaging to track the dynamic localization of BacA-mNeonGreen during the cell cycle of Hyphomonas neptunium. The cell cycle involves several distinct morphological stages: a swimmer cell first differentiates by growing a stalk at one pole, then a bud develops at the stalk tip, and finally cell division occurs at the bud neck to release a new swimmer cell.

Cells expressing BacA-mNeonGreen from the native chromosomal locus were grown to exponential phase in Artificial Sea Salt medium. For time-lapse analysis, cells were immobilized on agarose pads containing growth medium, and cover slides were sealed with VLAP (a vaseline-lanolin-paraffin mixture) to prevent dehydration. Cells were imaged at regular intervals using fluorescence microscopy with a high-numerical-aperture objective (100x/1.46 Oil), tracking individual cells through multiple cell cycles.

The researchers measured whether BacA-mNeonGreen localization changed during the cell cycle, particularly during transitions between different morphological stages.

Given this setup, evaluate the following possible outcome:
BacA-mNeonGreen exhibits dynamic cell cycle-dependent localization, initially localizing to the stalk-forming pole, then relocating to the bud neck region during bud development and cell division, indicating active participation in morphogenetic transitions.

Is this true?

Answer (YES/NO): YES